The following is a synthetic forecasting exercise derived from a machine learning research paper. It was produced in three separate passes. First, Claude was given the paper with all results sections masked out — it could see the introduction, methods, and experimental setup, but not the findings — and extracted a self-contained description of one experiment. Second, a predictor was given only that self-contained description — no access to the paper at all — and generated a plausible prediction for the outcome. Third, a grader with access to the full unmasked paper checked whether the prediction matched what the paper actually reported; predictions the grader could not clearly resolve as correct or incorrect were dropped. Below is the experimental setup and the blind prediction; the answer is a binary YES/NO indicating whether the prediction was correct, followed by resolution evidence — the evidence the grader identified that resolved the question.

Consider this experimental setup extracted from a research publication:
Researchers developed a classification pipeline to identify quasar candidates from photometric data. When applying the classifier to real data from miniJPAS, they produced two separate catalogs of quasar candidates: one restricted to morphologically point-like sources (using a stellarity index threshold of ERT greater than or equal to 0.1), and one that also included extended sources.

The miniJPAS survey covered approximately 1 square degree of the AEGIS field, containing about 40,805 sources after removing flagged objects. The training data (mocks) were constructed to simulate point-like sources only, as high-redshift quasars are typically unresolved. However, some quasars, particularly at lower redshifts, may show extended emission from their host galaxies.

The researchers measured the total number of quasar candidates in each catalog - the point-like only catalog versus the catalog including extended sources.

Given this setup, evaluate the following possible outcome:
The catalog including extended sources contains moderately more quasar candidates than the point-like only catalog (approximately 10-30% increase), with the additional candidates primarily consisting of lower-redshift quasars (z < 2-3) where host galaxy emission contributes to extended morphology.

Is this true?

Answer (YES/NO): NO